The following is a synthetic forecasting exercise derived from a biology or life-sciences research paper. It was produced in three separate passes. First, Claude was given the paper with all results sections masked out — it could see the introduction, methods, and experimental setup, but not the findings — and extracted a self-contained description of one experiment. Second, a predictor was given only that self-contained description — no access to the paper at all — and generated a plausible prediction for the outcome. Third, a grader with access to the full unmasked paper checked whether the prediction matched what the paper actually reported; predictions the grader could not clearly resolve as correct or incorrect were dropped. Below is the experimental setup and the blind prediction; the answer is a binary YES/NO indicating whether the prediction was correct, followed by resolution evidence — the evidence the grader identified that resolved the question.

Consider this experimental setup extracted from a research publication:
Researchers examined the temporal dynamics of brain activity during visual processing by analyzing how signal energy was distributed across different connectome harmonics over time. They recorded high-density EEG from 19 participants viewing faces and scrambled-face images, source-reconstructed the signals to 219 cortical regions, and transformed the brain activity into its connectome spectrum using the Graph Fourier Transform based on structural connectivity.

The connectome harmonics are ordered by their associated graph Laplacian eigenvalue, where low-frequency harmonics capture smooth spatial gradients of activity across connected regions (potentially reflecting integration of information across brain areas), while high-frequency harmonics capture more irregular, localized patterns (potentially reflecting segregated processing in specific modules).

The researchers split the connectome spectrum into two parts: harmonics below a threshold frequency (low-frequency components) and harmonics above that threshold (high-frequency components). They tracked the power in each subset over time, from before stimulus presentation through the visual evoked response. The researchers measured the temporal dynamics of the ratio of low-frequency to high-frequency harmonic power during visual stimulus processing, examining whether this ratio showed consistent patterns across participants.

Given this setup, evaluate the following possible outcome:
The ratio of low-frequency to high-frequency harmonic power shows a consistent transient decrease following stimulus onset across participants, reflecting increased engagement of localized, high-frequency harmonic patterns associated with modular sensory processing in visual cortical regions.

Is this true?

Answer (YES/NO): NO